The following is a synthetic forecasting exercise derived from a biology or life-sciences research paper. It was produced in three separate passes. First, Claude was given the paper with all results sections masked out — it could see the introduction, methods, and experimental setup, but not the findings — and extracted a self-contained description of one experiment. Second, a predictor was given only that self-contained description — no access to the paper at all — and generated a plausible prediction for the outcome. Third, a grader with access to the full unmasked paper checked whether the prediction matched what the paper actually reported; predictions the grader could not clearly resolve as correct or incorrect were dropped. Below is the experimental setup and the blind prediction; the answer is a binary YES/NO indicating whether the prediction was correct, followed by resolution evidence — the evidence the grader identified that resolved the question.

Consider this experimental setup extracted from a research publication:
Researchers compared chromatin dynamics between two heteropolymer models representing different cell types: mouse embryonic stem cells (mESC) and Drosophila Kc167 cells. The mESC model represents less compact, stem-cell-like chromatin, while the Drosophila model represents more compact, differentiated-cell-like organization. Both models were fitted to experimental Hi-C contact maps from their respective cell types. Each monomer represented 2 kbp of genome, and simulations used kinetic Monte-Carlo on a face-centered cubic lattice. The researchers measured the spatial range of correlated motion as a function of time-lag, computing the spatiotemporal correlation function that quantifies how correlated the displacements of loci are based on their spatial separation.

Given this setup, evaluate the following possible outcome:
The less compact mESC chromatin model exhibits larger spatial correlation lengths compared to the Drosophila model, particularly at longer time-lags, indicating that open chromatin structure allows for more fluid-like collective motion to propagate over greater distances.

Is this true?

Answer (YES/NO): NO